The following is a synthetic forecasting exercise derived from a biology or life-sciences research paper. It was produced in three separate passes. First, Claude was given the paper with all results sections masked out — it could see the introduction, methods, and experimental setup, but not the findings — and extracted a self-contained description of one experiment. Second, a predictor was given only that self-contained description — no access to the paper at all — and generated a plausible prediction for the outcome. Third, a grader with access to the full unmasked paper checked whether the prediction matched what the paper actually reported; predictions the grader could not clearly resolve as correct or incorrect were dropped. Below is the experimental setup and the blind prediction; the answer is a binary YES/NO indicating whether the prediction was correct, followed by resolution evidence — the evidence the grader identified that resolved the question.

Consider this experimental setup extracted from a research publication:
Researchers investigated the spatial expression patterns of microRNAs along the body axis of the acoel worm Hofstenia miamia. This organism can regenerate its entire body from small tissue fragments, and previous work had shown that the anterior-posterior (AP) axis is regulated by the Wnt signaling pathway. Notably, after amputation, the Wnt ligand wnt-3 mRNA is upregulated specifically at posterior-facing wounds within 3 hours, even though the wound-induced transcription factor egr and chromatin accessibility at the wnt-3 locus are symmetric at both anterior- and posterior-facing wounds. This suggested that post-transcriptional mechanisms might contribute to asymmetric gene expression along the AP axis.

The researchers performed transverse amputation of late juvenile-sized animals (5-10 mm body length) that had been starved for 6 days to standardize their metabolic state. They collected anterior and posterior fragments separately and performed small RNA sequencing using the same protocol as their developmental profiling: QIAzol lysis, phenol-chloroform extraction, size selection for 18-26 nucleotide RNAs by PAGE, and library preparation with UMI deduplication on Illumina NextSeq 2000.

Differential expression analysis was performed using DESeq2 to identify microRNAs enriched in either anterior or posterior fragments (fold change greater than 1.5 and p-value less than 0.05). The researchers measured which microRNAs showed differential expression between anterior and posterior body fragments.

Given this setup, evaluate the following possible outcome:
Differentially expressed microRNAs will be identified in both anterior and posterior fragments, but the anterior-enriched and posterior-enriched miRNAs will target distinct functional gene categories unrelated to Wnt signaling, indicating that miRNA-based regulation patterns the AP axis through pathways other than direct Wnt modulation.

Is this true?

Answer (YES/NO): NO